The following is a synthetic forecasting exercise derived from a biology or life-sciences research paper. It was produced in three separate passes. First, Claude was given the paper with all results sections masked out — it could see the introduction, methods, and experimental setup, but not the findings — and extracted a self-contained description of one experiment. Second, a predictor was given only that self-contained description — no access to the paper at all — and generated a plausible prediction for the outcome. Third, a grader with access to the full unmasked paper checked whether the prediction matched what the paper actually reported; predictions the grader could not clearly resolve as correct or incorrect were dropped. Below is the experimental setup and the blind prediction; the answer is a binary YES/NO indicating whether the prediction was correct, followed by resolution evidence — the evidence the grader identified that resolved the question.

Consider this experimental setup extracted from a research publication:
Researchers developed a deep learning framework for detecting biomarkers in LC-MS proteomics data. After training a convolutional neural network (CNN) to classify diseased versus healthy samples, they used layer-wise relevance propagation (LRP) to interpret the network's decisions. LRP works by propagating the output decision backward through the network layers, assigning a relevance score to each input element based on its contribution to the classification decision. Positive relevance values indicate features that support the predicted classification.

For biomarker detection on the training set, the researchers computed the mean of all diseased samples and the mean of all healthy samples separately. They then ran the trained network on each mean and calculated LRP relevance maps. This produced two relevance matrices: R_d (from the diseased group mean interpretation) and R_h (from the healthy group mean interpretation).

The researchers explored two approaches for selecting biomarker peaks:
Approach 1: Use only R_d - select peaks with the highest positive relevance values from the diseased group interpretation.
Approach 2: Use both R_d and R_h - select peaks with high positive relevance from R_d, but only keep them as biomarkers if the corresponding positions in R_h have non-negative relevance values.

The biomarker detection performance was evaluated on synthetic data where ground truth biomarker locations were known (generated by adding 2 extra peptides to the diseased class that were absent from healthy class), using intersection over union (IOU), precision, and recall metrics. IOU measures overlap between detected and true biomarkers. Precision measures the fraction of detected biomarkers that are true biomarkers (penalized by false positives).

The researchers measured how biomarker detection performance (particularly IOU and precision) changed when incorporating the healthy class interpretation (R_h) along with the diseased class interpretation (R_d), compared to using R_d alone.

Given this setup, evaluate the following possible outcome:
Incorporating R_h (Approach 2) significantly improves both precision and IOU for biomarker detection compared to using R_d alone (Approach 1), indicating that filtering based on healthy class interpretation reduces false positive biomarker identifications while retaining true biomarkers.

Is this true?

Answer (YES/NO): YES